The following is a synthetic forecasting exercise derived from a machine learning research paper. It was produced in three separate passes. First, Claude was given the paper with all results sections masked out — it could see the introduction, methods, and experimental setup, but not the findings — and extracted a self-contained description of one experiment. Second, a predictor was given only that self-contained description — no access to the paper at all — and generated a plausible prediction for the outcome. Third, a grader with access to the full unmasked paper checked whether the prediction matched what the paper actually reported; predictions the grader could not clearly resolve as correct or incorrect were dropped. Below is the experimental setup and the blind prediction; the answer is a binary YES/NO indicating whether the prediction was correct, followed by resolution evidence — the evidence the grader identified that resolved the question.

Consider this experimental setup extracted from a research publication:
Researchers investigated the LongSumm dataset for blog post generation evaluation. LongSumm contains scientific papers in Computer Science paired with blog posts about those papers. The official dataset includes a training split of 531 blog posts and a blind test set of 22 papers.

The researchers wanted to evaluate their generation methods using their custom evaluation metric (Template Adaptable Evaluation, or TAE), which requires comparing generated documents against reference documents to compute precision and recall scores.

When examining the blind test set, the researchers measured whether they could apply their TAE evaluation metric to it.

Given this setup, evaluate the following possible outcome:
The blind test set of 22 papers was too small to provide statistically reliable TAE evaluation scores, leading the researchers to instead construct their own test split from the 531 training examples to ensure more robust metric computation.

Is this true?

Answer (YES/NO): NO